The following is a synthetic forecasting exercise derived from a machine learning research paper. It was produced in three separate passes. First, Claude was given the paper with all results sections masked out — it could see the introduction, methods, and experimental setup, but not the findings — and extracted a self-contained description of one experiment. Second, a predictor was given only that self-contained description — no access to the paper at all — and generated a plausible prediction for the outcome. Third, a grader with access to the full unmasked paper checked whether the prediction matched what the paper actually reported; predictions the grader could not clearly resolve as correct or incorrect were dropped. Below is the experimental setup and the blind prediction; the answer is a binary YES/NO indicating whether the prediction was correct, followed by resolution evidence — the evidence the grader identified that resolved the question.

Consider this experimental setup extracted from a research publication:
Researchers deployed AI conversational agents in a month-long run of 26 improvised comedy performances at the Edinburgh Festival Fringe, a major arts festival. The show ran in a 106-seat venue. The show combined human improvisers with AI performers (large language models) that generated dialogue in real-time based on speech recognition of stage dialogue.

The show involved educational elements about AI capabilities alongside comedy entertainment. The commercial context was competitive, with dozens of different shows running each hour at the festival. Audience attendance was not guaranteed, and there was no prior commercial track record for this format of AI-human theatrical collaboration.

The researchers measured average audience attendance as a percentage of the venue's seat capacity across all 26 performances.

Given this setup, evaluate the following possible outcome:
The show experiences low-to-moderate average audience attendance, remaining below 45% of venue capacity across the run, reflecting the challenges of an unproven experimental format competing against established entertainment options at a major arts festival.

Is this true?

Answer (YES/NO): NO